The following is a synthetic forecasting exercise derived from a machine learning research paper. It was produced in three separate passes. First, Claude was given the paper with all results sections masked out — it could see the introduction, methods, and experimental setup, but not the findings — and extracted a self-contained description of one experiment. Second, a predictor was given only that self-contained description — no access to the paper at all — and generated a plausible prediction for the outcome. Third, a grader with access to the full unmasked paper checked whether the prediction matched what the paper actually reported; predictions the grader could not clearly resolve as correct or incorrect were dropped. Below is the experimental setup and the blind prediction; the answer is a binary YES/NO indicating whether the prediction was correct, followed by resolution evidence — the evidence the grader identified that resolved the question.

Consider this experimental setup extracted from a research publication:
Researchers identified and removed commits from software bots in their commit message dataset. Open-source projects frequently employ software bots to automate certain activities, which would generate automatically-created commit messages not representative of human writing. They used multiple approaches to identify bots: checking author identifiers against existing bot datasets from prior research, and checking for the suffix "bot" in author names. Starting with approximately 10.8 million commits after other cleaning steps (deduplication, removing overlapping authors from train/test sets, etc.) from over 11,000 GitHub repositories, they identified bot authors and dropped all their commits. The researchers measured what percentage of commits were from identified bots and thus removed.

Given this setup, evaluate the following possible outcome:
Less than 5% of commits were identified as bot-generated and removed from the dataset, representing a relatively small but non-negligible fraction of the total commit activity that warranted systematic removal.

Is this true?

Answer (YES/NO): YES